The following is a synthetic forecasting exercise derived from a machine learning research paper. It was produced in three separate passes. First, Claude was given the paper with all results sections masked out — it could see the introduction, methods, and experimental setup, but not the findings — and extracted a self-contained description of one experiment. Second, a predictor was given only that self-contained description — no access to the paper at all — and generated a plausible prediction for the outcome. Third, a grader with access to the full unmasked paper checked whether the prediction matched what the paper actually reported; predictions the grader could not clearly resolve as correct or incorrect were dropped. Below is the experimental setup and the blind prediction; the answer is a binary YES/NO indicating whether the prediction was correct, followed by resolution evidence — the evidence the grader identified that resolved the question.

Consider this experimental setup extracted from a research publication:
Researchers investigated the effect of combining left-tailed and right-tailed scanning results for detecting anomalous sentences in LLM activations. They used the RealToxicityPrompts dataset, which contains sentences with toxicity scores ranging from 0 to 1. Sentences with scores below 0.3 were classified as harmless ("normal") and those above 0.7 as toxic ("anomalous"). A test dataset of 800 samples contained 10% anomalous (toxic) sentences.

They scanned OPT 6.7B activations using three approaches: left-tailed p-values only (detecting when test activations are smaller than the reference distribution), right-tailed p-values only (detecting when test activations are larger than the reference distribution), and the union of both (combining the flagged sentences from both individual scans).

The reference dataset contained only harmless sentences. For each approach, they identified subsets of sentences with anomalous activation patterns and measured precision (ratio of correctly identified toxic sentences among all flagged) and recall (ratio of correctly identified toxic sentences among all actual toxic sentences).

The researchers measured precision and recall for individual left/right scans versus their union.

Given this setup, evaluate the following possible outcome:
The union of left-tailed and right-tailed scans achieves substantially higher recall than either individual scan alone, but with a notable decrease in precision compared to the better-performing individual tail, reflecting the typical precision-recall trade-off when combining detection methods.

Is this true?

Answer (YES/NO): NO